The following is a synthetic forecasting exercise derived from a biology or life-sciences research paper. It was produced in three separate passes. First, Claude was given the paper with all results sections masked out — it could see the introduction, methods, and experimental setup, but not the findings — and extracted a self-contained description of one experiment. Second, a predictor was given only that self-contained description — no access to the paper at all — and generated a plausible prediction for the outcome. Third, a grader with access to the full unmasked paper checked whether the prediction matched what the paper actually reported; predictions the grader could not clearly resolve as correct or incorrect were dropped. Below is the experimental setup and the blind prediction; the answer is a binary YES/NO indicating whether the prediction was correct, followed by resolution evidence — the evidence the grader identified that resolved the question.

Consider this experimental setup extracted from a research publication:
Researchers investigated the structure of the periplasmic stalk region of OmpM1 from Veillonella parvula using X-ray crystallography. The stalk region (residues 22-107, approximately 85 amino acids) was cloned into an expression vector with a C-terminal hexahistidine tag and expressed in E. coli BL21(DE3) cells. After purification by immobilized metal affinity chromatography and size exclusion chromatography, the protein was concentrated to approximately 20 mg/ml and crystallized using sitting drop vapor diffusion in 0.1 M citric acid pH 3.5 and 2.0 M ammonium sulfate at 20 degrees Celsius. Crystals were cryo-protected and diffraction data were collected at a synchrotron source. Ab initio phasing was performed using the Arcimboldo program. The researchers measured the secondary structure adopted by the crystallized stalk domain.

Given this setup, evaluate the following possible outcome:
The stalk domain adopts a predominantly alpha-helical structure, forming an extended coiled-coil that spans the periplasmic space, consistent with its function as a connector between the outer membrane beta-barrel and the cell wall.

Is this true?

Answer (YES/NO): NO